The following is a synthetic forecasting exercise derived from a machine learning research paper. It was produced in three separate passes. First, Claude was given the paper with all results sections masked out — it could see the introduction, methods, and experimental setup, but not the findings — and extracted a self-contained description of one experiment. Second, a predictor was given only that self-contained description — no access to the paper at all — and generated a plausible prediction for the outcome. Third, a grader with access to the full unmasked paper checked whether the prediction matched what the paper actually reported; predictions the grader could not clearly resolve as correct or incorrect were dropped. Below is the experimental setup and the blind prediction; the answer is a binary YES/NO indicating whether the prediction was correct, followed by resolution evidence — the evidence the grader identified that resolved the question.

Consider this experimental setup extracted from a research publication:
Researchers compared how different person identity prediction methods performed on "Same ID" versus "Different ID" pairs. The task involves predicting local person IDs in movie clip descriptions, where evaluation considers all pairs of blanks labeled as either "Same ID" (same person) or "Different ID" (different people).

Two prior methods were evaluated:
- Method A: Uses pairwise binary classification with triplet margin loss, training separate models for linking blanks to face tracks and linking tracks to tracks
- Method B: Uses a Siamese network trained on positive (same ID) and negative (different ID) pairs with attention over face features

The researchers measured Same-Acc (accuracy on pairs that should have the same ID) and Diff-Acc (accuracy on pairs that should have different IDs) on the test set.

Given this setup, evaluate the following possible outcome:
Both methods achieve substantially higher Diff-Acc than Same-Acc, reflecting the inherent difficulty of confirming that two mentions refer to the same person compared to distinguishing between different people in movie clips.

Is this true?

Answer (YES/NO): NO